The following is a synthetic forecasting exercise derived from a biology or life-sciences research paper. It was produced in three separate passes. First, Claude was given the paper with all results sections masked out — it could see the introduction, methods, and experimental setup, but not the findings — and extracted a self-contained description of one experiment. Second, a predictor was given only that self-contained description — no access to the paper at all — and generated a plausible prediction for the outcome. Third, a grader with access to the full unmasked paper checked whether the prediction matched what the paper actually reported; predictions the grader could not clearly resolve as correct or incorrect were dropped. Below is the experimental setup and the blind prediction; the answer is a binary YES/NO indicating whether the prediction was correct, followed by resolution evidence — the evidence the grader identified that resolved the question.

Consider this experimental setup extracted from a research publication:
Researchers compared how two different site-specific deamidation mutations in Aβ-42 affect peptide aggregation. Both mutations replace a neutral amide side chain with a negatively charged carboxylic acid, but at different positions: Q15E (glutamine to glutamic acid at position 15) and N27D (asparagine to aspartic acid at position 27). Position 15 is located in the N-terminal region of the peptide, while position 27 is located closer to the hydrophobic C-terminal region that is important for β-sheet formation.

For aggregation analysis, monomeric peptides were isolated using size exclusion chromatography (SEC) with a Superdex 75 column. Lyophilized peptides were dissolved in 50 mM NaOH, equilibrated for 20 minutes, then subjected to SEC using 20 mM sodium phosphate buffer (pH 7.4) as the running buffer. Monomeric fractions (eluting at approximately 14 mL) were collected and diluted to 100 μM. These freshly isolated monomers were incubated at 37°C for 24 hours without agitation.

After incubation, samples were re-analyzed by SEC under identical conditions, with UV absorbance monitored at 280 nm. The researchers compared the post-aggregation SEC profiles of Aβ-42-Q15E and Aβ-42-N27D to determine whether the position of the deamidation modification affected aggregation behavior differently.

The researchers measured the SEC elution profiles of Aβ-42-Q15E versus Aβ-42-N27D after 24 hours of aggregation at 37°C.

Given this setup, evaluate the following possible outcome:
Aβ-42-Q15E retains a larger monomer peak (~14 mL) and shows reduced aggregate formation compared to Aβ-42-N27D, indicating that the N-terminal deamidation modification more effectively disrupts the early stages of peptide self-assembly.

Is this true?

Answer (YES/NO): NO